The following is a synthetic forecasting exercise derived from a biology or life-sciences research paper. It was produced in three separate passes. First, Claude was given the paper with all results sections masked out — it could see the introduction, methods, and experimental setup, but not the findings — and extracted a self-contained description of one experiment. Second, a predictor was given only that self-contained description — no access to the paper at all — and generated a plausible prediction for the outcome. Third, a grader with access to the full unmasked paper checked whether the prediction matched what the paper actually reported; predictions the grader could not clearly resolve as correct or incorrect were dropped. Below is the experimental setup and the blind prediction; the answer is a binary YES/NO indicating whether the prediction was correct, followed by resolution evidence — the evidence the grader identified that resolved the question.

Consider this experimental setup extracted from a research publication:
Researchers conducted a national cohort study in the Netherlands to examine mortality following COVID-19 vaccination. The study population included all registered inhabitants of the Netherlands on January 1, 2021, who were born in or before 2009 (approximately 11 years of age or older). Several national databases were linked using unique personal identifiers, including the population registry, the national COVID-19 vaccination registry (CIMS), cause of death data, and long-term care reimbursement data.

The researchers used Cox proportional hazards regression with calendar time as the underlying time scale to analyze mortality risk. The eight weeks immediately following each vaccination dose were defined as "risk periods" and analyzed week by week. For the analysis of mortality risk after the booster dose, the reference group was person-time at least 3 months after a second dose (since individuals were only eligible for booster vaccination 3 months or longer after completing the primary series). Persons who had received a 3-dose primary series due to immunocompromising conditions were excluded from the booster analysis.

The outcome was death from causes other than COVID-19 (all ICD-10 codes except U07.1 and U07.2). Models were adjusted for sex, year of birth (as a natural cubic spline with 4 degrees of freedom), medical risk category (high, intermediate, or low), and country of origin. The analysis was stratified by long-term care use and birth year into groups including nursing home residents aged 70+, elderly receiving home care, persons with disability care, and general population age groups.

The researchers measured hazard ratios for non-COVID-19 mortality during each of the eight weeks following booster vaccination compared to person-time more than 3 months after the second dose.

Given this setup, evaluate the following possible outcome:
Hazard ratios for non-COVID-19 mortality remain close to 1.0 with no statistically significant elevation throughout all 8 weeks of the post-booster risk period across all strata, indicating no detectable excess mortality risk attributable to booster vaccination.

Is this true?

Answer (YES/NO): NO